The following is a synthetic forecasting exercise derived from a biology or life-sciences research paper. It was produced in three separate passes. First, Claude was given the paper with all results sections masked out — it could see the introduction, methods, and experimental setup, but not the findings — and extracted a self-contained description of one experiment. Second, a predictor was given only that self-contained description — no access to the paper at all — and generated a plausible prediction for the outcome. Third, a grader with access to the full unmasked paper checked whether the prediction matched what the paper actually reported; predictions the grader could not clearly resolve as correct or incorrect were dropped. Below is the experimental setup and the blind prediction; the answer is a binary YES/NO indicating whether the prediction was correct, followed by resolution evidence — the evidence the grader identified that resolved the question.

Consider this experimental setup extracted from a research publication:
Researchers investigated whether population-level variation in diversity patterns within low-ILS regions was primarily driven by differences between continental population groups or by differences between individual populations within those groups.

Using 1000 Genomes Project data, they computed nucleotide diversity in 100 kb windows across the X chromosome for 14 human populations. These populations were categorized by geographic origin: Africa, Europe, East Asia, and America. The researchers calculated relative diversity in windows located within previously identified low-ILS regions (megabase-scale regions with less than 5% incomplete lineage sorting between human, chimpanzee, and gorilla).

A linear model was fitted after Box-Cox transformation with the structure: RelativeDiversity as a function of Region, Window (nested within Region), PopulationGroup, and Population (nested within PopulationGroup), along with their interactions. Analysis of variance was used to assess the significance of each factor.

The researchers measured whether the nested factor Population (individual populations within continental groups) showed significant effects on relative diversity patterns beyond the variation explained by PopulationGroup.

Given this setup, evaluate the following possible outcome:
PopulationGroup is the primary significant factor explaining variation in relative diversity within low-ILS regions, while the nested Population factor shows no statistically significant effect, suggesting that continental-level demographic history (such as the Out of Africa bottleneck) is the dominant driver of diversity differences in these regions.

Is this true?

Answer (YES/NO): YES